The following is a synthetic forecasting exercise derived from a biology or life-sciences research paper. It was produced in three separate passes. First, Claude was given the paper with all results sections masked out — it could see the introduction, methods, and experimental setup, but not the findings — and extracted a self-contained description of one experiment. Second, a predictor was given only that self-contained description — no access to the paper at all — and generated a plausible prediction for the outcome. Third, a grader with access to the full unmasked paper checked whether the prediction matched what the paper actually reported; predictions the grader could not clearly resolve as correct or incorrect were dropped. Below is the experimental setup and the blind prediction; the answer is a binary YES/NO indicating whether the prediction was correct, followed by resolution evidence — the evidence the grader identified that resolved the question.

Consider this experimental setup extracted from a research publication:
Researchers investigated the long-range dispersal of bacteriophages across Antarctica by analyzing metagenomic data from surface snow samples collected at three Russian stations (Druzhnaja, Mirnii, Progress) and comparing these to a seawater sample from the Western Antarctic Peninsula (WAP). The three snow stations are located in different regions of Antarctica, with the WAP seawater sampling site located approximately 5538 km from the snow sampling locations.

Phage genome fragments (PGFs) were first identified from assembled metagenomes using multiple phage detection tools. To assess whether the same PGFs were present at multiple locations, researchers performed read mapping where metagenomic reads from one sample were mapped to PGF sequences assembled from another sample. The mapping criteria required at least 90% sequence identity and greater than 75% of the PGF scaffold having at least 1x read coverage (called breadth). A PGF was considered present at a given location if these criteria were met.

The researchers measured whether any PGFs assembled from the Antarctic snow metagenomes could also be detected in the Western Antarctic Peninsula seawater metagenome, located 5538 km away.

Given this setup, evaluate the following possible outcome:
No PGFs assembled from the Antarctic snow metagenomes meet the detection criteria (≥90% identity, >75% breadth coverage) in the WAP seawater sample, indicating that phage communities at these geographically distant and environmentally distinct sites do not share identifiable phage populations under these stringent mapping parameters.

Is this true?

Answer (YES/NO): NO